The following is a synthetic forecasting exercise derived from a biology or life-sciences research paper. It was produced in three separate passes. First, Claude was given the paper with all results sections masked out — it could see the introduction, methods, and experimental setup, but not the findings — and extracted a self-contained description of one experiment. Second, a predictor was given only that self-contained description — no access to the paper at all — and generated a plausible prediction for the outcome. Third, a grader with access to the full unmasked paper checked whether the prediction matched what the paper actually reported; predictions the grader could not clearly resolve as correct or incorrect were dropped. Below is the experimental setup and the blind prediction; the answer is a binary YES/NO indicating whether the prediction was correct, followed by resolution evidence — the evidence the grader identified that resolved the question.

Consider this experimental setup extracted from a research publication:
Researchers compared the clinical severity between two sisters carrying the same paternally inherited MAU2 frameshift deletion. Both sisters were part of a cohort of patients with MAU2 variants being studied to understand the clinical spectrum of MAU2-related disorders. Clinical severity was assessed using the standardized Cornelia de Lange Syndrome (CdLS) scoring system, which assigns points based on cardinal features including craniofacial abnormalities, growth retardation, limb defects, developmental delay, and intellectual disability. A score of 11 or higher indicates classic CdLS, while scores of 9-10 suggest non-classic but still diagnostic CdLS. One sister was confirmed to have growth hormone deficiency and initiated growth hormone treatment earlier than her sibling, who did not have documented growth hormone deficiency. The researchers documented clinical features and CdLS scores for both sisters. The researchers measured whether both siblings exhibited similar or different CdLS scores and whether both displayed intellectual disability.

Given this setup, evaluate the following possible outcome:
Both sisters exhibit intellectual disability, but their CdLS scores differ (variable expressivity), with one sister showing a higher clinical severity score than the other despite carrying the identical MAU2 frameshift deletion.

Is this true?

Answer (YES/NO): NO